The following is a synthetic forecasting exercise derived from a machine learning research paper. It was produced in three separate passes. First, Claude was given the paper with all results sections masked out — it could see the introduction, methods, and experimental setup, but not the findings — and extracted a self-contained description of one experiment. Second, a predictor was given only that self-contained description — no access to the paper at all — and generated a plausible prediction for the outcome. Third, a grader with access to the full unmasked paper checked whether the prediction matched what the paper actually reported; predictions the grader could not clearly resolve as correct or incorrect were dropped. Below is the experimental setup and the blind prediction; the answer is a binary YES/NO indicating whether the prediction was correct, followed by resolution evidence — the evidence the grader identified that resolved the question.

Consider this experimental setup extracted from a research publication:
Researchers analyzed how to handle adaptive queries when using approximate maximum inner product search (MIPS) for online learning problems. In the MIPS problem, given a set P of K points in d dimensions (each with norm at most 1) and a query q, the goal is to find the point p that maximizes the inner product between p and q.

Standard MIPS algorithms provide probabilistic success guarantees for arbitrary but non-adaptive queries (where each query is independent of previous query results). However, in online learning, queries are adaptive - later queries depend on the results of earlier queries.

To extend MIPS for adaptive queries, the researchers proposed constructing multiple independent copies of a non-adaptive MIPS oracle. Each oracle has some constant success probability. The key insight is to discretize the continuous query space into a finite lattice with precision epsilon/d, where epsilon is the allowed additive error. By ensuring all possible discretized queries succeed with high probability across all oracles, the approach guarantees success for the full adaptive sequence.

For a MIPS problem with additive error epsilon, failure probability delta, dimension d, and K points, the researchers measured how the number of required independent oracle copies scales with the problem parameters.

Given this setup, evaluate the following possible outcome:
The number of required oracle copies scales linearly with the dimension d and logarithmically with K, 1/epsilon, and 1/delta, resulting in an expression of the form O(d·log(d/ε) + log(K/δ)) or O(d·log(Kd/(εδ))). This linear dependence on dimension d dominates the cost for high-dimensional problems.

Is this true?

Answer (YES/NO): YES